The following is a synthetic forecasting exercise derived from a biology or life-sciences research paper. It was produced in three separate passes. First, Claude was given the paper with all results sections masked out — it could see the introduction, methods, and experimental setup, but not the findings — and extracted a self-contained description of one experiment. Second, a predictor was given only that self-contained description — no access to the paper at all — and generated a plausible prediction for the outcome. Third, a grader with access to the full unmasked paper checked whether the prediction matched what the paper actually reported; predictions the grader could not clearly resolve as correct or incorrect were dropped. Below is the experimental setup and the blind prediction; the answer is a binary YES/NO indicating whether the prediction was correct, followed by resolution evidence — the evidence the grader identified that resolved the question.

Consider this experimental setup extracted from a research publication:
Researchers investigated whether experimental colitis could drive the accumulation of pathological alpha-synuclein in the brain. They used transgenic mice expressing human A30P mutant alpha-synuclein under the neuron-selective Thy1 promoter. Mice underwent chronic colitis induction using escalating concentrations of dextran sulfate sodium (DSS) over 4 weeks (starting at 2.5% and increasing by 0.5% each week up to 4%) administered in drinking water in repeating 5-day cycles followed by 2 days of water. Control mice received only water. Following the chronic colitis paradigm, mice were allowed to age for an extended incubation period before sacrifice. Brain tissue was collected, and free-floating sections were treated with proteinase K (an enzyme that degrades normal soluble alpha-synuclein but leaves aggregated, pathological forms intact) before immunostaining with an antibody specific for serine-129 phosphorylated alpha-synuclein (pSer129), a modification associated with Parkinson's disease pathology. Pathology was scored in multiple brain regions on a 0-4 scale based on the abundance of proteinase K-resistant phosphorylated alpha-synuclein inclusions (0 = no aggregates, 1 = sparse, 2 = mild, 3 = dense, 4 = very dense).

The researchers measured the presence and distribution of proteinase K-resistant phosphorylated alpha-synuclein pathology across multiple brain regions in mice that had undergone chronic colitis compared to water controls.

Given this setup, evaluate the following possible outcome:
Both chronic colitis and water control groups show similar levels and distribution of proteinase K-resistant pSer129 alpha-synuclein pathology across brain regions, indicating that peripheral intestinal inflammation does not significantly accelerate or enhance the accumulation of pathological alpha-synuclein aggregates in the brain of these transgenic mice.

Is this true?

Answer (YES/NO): NO